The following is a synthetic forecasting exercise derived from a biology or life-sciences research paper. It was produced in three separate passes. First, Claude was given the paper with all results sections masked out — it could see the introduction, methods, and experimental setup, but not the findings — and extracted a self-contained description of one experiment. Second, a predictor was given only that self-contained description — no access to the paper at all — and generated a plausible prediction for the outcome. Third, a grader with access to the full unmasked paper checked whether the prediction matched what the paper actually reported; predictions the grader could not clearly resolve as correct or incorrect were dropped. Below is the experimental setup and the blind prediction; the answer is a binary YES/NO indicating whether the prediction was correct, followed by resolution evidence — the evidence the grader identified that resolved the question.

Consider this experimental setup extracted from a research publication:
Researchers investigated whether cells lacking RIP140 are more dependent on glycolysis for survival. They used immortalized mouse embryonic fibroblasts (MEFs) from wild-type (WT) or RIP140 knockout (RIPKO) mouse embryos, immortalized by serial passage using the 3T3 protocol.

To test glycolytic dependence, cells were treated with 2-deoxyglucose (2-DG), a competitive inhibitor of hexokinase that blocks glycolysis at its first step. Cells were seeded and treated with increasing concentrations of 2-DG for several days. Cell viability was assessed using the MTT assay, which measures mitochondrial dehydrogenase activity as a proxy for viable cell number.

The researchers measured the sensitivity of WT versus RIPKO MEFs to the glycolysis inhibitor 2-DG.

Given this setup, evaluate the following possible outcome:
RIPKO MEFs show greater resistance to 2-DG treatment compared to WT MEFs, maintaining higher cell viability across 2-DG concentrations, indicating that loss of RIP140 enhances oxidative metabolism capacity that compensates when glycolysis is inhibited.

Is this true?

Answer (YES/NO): NO